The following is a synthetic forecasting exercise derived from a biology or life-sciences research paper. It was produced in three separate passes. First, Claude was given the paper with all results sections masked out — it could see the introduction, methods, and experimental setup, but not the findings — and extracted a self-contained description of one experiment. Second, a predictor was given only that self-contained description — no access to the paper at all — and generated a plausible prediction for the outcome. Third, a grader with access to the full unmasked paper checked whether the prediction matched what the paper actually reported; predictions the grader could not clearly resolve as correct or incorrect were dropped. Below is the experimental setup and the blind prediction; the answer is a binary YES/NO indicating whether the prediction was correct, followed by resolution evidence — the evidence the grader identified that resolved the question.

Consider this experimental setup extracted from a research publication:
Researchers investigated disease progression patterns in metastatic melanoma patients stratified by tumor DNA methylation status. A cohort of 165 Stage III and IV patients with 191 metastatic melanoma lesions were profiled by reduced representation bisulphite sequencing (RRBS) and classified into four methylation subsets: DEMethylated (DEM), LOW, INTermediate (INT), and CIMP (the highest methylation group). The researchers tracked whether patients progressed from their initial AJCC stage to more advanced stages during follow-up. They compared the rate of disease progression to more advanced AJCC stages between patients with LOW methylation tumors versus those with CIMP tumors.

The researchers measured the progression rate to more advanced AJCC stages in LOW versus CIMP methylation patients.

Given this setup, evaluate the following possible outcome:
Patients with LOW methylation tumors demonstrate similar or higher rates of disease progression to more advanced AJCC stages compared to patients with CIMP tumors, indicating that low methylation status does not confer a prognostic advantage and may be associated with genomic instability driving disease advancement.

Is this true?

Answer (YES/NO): NO